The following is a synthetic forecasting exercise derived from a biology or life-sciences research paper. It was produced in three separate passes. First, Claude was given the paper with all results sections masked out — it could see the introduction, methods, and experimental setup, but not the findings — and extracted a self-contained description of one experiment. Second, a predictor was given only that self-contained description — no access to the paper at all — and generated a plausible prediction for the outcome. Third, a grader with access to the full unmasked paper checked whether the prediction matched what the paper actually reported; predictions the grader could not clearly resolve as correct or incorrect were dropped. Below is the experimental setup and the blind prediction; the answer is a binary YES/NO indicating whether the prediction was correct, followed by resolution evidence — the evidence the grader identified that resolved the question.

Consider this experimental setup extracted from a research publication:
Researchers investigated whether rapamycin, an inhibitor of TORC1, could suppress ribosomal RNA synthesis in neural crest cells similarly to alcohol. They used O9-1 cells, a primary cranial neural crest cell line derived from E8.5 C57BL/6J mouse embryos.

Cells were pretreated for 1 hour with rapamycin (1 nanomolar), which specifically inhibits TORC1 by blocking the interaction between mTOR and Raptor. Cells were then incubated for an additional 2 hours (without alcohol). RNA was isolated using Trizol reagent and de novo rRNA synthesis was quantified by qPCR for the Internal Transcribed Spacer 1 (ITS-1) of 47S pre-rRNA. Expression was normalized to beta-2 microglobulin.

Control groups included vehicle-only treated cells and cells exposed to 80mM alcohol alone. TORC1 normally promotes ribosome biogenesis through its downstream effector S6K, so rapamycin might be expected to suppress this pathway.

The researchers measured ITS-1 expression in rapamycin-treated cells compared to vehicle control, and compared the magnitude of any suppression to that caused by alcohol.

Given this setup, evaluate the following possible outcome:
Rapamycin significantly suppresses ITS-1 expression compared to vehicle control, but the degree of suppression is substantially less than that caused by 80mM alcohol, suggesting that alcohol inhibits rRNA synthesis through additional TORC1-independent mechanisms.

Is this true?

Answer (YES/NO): NO